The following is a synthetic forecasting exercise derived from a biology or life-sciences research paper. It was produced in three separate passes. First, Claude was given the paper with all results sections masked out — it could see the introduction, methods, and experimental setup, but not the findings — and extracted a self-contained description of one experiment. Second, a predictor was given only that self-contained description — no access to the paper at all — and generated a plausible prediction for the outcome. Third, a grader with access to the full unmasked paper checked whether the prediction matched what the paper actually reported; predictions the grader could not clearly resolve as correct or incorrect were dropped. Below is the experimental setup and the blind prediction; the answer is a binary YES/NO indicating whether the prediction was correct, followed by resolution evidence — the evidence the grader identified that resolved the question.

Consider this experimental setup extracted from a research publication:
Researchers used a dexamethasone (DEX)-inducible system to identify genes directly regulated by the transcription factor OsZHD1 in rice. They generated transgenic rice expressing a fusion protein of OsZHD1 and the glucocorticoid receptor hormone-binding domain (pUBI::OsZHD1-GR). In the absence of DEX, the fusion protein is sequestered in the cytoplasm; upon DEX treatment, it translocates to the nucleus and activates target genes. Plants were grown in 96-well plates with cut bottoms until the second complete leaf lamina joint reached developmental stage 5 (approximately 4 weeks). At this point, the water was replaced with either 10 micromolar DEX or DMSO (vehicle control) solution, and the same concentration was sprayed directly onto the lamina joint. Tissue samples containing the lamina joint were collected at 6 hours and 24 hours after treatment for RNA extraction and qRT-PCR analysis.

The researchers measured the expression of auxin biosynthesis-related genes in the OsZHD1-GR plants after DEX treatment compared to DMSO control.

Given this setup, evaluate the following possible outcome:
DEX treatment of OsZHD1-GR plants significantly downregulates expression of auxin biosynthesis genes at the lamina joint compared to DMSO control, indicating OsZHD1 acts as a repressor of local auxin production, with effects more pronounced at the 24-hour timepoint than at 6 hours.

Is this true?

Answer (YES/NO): YES